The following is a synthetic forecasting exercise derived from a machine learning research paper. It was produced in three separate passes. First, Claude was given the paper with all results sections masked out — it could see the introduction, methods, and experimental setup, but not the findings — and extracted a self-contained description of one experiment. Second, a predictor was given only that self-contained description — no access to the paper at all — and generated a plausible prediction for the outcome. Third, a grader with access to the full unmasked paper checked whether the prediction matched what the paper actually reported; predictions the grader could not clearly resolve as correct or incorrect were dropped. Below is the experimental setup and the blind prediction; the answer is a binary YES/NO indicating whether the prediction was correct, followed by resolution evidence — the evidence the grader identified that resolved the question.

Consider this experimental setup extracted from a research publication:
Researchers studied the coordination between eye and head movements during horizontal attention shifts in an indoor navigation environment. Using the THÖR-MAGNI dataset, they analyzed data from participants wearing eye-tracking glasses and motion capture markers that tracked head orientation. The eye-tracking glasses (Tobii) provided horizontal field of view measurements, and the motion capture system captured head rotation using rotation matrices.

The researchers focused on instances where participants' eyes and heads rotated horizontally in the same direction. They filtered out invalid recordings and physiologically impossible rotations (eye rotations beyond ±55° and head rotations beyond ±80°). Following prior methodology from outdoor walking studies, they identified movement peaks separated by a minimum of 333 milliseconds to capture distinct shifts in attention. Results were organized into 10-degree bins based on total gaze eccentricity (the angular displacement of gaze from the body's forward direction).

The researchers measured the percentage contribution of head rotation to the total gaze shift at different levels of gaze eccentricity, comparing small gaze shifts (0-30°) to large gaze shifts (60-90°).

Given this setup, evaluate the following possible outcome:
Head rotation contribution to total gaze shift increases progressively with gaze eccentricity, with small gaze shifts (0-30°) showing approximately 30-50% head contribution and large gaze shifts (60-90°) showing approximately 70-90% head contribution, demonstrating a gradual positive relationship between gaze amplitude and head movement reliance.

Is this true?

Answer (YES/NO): NO